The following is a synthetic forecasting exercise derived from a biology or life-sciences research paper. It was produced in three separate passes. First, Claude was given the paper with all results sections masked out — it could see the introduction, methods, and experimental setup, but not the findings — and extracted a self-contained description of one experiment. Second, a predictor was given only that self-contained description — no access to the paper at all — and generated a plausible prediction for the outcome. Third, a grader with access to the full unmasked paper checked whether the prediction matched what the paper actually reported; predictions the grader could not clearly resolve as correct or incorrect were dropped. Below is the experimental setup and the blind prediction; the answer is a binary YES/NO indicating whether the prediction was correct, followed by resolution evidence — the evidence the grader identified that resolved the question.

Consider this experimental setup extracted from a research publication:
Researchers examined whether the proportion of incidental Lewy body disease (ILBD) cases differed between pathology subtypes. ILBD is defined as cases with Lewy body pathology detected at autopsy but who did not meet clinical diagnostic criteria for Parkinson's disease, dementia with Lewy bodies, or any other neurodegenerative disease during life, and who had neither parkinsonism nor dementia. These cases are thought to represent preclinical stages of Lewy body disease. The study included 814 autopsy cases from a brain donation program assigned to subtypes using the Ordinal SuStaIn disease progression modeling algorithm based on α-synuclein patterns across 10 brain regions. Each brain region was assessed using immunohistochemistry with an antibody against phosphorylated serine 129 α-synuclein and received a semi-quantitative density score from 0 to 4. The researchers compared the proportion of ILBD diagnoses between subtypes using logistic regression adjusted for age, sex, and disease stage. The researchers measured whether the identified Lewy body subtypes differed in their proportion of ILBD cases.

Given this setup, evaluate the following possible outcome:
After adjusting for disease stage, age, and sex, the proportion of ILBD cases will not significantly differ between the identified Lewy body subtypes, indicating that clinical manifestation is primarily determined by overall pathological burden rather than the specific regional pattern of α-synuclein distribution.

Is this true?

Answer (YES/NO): NO